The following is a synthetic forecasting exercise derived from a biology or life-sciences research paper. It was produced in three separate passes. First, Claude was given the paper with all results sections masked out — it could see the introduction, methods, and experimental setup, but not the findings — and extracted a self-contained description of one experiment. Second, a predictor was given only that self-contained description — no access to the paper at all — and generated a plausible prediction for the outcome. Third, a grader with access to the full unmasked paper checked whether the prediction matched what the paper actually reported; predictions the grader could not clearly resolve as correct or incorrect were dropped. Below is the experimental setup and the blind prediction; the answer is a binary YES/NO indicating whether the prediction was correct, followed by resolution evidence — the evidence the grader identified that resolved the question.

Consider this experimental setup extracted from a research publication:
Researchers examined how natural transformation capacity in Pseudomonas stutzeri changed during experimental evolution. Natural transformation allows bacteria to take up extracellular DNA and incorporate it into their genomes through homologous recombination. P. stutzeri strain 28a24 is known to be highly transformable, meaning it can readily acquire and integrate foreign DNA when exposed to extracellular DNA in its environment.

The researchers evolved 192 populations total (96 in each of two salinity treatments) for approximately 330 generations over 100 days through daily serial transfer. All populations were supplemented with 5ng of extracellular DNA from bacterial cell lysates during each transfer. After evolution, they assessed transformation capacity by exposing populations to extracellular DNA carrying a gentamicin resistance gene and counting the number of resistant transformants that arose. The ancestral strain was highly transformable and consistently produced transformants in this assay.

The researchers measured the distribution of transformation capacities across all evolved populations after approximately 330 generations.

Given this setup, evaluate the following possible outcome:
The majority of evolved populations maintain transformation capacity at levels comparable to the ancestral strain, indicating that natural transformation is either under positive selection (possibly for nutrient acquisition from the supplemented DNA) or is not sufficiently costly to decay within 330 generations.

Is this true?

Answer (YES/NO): NO